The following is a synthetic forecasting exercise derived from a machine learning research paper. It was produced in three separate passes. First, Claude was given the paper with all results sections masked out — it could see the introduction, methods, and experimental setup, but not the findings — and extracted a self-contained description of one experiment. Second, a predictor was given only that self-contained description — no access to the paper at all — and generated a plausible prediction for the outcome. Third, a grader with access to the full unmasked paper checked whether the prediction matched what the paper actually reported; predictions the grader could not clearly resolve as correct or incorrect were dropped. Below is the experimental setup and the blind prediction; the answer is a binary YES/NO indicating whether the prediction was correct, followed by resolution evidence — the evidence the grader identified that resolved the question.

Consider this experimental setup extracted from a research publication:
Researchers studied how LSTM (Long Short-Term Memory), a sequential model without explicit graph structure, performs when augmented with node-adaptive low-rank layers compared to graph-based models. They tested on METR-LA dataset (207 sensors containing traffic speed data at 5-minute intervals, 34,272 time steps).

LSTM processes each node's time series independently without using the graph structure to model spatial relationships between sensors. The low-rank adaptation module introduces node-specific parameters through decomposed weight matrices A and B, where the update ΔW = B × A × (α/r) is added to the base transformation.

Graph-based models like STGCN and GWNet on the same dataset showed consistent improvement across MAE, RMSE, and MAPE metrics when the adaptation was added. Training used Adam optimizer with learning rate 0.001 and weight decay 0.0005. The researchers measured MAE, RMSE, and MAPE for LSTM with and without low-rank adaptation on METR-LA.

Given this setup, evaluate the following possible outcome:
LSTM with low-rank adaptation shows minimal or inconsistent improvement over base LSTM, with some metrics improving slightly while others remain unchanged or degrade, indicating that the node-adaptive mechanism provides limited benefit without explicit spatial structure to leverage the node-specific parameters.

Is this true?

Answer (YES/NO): YES